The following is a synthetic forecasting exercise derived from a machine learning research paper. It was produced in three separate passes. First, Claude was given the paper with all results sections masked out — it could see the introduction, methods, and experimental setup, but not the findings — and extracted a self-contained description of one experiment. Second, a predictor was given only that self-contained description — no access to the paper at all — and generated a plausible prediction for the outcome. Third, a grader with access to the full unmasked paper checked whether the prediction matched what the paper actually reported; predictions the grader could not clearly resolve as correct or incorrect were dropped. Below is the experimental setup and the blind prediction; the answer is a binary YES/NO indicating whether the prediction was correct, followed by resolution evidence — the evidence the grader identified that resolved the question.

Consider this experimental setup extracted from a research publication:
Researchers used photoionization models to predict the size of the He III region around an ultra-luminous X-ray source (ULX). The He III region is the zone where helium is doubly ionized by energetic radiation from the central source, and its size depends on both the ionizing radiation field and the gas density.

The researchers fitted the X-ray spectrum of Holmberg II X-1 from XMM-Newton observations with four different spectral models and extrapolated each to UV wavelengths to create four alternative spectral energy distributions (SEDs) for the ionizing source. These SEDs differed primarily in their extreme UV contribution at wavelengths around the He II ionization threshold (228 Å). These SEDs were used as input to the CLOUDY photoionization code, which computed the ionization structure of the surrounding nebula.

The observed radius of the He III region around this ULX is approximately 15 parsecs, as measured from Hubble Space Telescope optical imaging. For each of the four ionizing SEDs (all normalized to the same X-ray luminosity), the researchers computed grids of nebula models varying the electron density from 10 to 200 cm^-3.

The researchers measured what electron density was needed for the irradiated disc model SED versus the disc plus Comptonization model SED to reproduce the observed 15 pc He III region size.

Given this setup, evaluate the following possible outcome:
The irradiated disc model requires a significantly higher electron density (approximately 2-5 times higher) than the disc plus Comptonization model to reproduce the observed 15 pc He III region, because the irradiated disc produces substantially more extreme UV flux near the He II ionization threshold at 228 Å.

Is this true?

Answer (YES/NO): NO